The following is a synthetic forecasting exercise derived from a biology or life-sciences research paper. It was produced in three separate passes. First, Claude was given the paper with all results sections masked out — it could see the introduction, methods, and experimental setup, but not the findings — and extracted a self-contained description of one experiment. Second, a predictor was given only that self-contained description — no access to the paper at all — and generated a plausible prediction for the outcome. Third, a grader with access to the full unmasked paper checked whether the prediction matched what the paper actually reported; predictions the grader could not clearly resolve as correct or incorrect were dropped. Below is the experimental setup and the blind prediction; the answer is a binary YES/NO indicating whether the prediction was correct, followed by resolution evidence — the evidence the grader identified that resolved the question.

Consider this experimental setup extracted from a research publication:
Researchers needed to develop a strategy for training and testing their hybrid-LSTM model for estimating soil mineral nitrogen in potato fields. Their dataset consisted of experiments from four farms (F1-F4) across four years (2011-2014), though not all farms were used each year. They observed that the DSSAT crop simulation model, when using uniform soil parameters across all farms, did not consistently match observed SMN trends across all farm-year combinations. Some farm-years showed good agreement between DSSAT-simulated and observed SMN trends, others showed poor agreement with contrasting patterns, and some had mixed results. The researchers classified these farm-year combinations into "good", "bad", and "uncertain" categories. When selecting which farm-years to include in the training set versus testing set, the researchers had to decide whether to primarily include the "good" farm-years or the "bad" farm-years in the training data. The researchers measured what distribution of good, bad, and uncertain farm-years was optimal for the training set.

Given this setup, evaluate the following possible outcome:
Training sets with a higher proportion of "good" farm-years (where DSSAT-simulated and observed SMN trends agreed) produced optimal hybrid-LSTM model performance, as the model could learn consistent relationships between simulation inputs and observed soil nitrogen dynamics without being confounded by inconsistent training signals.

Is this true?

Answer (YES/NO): YES